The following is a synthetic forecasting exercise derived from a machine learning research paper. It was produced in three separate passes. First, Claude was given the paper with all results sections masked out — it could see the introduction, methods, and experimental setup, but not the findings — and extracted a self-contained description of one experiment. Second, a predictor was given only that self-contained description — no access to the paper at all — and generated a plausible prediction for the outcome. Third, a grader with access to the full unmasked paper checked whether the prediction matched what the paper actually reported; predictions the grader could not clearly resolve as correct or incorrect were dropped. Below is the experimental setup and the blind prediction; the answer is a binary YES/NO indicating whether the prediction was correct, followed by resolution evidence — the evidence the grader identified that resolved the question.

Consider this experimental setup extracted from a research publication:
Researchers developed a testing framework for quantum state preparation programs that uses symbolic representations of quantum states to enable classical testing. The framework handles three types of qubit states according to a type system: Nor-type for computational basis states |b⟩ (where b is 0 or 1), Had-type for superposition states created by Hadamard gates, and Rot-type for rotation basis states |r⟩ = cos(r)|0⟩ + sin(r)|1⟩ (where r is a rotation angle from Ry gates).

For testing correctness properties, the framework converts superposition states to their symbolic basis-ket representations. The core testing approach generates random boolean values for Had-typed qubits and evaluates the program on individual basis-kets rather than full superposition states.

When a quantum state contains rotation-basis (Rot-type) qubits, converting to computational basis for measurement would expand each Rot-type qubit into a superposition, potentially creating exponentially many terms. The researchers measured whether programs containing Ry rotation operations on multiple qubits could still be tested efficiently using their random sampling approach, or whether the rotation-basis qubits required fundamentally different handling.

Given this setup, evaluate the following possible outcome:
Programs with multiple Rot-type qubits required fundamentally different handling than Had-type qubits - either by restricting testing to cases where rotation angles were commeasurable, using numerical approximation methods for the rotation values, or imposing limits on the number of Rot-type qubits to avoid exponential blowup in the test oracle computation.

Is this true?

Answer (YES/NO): NO